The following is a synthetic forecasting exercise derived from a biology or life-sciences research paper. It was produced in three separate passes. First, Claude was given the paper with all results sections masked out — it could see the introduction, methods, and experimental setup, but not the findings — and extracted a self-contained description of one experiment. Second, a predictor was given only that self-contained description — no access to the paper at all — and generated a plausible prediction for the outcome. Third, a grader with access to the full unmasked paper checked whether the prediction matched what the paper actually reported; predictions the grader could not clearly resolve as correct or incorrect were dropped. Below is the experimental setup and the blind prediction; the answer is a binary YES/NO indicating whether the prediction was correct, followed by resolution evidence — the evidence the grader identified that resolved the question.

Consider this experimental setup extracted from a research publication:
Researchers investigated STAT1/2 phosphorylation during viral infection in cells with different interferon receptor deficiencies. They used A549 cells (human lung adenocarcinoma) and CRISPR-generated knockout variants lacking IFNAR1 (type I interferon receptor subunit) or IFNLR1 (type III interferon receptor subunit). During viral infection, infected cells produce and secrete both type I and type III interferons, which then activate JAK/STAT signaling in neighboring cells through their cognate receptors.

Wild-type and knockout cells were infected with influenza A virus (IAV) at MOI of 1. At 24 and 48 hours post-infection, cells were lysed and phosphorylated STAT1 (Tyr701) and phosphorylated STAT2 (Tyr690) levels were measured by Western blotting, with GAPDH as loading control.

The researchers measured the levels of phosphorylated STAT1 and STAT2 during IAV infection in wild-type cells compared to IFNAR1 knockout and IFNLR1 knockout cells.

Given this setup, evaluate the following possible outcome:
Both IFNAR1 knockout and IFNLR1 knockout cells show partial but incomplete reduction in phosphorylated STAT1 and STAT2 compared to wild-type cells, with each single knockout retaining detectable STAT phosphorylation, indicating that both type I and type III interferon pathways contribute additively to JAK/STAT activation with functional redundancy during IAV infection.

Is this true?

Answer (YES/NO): NO